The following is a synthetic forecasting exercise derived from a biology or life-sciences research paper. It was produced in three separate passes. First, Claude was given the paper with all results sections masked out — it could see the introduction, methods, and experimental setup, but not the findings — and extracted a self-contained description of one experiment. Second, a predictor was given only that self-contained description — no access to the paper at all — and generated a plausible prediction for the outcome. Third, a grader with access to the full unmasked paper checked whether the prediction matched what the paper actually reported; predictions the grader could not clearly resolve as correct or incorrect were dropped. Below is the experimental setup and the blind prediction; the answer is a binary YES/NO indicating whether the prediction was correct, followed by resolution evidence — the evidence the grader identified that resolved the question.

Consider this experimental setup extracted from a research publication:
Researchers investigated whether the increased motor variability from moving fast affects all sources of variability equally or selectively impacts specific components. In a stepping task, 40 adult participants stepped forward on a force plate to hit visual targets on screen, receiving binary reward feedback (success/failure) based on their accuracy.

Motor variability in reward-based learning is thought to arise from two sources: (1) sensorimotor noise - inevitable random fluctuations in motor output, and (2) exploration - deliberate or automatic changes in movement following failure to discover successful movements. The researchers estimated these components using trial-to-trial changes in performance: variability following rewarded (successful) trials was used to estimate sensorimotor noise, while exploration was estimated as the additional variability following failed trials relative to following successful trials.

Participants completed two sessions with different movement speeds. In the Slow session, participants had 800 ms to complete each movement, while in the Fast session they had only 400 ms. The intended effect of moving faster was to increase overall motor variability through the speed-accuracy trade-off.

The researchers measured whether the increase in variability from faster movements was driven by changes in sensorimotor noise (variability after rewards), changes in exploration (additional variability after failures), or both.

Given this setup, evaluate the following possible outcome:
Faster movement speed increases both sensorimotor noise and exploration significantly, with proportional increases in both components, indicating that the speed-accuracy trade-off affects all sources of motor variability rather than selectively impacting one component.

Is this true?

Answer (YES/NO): NO